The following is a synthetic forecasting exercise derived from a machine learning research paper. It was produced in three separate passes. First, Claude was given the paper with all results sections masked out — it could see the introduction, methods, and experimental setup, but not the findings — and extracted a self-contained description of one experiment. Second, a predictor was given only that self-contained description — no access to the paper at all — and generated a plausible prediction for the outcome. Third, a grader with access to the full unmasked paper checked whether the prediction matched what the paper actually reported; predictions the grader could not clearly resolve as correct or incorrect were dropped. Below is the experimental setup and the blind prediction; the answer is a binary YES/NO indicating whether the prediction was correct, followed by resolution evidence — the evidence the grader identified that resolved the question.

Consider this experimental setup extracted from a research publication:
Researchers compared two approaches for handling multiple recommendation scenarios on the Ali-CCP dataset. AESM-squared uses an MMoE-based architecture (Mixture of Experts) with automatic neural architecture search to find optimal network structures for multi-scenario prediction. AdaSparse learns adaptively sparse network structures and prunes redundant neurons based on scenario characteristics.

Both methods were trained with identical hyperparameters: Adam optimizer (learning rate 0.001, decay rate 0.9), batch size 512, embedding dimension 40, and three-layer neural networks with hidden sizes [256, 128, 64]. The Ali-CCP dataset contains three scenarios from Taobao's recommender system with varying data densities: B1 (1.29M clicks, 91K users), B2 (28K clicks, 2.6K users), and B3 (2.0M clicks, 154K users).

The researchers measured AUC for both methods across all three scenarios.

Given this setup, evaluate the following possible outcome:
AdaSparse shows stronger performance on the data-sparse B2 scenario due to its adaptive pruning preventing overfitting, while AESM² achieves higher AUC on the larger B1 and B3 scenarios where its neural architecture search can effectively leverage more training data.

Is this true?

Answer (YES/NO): NO